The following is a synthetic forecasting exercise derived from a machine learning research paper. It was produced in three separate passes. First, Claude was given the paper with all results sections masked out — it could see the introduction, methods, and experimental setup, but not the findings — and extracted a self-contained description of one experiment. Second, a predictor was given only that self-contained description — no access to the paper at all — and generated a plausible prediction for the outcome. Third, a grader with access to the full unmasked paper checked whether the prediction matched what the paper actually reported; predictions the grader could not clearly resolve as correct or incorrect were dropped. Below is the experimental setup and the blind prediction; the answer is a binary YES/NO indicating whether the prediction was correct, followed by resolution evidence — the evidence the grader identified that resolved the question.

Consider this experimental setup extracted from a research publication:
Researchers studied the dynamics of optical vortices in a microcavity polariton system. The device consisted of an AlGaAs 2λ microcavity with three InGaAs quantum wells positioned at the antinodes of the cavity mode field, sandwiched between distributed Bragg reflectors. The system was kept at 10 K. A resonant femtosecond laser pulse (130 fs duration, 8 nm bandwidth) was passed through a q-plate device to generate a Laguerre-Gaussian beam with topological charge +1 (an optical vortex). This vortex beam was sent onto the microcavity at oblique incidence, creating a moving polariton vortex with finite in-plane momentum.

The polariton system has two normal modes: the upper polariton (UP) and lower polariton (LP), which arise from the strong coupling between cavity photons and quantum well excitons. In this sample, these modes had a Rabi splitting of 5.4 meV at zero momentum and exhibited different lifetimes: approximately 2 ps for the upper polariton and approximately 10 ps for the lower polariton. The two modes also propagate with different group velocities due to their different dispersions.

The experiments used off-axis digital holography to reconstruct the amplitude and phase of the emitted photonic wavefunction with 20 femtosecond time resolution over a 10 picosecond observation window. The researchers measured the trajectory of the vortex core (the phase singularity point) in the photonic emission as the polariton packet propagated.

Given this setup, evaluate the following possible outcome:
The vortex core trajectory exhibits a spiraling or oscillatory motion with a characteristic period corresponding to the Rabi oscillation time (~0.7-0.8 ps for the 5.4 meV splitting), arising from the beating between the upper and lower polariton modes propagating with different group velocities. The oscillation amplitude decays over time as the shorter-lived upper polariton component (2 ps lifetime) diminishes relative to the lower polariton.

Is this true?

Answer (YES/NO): NO